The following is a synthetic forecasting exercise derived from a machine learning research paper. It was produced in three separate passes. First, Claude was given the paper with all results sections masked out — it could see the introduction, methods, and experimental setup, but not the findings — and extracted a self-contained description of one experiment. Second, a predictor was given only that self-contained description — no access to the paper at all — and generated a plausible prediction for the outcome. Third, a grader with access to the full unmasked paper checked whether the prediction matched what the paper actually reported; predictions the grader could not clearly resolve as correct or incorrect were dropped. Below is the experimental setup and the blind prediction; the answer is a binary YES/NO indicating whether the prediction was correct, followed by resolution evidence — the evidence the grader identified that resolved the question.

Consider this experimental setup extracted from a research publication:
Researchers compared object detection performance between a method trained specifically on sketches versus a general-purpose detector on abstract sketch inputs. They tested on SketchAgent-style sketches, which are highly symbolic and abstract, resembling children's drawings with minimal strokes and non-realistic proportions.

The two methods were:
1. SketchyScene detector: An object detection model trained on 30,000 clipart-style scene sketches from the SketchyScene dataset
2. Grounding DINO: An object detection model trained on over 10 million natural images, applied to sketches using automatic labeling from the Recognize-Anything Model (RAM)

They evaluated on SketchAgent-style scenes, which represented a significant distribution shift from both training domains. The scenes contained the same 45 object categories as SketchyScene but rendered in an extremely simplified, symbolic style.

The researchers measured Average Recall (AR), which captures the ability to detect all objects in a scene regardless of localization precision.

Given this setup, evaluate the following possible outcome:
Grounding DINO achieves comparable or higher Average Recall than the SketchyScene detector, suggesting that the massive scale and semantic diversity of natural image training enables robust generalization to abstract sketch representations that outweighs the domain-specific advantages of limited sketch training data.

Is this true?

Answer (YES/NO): NO